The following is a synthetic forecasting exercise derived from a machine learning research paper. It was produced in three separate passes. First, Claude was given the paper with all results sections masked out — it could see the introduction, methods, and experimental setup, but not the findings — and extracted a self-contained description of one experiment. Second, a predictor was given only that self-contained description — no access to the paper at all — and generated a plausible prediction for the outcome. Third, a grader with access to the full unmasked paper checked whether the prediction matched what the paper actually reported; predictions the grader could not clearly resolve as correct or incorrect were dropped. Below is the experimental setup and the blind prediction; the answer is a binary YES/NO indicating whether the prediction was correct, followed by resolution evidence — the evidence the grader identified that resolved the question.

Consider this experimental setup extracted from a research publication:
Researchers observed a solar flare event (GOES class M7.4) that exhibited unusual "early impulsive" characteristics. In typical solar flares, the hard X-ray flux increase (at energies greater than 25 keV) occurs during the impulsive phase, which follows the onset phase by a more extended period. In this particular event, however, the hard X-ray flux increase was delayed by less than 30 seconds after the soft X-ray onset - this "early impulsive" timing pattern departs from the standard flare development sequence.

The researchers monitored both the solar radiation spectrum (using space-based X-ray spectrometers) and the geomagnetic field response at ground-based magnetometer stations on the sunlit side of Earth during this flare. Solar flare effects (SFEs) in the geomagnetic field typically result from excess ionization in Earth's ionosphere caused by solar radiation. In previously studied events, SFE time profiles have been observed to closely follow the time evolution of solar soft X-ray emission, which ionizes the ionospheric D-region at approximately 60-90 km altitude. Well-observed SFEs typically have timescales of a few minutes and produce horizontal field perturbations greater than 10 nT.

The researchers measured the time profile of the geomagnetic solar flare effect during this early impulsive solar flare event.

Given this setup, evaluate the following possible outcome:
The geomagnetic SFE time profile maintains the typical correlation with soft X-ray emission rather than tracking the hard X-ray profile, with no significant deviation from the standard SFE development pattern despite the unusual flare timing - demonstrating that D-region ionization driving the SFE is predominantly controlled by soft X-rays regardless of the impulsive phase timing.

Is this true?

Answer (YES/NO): NO